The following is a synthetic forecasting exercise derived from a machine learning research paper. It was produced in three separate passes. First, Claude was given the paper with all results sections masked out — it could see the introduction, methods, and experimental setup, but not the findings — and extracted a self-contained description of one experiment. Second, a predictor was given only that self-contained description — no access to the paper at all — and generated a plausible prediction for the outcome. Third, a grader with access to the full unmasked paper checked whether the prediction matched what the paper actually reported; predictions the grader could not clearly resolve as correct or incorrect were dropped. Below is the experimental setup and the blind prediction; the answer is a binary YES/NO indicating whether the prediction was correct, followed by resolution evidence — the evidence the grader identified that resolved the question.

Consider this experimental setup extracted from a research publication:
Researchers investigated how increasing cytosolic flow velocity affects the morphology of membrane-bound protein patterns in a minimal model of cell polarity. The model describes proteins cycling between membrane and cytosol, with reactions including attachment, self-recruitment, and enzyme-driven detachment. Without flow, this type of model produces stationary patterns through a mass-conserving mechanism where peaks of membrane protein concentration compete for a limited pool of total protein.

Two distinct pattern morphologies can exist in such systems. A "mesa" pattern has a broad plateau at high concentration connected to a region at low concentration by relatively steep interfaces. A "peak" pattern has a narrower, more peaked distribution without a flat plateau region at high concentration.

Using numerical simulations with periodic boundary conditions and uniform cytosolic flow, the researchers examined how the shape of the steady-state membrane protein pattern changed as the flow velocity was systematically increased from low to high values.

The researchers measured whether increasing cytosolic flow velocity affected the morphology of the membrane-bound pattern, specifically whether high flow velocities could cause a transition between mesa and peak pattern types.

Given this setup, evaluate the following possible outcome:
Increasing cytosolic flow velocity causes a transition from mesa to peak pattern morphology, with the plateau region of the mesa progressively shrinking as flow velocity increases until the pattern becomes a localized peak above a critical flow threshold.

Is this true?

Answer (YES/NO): YES